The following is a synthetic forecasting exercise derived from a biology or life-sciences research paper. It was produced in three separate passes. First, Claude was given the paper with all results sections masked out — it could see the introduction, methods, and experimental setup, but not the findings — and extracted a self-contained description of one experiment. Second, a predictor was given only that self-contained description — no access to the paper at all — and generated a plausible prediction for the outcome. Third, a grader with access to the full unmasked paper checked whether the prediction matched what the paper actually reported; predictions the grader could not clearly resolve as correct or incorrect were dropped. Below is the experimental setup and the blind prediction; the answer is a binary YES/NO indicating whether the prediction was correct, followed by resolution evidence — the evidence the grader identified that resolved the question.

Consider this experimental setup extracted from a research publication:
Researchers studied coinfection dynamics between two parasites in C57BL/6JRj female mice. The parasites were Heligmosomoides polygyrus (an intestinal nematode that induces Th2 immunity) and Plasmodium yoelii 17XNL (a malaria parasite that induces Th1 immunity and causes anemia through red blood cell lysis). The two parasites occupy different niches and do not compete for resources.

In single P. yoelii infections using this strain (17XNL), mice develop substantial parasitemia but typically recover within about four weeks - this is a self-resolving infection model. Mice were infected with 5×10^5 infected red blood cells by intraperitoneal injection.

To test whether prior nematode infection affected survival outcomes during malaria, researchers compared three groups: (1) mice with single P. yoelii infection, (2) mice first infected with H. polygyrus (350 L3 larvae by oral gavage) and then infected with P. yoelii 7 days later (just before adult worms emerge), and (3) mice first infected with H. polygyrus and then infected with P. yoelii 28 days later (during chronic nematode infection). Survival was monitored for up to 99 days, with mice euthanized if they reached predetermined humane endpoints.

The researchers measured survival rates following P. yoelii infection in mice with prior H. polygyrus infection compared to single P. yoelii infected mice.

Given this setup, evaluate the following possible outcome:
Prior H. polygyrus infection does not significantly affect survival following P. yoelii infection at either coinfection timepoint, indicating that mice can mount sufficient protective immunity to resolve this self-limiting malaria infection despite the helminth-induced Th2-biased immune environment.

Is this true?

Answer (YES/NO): NO